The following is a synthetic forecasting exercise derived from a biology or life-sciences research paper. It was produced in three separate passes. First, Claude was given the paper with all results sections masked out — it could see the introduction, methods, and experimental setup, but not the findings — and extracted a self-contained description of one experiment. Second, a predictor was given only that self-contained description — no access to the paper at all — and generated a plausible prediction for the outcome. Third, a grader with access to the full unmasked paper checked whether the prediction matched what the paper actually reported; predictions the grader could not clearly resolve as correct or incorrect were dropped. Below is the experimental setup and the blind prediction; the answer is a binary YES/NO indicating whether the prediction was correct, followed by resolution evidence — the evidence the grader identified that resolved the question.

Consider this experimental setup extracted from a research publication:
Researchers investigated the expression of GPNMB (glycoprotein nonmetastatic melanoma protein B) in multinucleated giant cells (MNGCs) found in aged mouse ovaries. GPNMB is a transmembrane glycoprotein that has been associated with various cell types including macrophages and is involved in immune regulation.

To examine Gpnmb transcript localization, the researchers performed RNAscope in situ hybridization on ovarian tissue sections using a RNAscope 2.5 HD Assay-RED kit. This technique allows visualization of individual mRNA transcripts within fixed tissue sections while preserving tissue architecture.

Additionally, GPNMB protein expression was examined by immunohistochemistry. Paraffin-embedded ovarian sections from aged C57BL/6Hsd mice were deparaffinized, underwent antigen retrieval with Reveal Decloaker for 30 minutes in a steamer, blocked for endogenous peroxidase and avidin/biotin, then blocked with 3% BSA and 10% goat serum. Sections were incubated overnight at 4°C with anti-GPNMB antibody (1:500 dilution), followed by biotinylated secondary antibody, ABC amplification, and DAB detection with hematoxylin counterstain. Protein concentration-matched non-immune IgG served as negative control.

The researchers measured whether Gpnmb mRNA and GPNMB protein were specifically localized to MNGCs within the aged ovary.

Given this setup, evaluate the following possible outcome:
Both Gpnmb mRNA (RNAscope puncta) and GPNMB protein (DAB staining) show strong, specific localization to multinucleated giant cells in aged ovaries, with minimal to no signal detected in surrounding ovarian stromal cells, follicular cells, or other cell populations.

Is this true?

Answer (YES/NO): YES